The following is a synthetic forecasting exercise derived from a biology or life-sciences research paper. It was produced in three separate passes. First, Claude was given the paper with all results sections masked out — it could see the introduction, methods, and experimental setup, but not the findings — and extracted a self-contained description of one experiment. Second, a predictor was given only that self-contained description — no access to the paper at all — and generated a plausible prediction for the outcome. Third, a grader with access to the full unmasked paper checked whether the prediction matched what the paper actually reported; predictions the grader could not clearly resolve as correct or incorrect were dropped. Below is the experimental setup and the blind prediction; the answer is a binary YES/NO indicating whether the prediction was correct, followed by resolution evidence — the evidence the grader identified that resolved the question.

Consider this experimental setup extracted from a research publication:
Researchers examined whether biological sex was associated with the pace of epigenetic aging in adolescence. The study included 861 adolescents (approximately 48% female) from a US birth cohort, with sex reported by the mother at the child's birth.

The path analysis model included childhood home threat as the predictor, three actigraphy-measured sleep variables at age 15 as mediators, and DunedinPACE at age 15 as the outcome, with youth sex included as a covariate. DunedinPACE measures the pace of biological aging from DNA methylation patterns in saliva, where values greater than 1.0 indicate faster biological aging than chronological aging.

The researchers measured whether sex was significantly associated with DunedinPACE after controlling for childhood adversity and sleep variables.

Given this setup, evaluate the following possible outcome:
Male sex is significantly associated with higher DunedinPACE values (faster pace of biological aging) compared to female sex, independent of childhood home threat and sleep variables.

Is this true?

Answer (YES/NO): NO